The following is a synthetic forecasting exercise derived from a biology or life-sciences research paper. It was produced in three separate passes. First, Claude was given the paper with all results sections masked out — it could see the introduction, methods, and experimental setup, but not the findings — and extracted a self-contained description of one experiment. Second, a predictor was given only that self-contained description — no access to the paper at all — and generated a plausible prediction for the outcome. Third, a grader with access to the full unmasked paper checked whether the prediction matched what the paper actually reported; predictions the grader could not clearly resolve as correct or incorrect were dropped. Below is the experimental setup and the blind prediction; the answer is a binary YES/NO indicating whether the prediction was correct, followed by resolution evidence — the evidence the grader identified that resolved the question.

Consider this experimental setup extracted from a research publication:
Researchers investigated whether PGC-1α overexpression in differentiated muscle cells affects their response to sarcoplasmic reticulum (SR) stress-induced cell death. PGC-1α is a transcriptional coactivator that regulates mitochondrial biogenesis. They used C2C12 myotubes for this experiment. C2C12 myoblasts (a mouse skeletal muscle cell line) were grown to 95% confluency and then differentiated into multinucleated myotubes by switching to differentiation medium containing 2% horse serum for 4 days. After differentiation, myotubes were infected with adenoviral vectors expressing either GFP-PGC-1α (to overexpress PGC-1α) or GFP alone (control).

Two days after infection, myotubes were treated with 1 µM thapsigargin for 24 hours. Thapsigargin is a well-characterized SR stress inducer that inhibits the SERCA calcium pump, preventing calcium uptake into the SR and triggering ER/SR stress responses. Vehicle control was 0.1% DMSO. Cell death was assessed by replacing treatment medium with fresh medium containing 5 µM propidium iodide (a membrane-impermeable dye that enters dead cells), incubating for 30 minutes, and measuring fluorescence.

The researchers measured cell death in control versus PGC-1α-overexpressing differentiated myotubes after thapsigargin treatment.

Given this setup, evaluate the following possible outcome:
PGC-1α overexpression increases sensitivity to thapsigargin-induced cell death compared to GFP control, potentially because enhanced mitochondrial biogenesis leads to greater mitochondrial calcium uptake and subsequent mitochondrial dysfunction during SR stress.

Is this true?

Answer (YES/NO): NO